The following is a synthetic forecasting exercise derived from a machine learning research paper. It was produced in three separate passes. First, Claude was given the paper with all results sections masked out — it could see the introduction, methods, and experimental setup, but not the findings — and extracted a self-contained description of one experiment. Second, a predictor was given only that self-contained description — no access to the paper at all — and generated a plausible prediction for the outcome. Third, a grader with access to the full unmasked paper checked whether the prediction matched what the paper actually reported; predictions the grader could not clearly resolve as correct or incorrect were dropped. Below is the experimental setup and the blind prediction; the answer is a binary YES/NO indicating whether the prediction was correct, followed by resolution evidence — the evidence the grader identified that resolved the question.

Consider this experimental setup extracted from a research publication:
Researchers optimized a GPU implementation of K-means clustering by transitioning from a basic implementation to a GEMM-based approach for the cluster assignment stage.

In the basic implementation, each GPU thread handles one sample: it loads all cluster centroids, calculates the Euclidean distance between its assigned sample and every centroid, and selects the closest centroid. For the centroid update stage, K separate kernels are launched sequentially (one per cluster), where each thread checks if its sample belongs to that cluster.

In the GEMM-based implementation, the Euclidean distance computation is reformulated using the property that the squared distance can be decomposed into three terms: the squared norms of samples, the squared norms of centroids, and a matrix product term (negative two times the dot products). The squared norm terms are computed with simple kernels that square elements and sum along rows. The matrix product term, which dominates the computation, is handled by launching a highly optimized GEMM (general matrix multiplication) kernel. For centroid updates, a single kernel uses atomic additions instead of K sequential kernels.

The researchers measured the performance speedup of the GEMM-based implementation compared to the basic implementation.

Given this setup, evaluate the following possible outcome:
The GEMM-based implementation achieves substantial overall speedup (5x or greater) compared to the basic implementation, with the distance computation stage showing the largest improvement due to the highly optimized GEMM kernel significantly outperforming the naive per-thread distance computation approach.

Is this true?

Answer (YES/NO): YES